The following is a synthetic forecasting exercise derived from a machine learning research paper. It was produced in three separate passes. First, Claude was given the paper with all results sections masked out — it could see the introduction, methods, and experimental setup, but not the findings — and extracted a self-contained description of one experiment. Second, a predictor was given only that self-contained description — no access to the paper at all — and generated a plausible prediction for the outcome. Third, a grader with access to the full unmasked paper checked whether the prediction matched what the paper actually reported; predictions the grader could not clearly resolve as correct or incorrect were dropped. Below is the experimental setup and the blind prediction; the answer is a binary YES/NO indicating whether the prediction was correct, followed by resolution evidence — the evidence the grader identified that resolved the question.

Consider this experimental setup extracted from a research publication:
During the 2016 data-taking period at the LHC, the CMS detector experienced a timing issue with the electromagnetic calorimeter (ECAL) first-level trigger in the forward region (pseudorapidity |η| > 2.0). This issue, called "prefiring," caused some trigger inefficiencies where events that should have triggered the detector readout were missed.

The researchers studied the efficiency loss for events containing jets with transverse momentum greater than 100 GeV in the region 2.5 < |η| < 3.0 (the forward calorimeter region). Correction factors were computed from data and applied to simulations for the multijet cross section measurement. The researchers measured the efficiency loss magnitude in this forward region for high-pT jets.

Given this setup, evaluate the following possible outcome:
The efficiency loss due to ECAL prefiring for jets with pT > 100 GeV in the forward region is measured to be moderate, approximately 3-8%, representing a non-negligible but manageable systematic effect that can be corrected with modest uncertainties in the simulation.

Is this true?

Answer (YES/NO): NO